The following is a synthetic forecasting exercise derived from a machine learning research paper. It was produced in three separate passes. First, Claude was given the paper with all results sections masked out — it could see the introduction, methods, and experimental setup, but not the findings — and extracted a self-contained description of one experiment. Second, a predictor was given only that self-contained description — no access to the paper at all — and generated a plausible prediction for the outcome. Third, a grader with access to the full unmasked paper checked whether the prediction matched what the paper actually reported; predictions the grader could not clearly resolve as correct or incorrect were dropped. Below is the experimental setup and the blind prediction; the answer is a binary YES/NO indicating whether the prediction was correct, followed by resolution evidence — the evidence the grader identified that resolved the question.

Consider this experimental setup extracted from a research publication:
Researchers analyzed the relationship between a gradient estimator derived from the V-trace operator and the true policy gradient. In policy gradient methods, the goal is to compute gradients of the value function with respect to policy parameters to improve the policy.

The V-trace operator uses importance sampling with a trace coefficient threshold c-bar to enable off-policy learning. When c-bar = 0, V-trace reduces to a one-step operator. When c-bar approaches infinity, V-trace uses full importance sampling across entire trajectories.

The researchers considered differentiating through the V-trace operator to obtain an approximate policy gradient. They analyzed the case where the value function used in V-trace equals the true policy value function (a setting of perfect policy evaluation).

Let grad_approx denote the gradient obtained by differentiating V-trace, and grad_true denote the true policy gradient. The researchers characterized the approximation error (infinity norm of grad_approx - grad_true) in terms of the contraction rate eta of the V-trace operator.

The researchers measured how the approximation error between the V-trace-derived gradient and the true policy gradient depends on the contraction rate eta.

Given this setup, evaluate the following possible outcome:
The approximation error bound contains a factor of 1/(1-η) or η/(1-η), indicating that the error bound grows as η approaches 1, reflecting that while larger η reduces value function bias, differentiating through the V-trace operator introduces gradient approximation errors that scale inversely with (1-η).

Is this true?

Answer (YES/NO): NO